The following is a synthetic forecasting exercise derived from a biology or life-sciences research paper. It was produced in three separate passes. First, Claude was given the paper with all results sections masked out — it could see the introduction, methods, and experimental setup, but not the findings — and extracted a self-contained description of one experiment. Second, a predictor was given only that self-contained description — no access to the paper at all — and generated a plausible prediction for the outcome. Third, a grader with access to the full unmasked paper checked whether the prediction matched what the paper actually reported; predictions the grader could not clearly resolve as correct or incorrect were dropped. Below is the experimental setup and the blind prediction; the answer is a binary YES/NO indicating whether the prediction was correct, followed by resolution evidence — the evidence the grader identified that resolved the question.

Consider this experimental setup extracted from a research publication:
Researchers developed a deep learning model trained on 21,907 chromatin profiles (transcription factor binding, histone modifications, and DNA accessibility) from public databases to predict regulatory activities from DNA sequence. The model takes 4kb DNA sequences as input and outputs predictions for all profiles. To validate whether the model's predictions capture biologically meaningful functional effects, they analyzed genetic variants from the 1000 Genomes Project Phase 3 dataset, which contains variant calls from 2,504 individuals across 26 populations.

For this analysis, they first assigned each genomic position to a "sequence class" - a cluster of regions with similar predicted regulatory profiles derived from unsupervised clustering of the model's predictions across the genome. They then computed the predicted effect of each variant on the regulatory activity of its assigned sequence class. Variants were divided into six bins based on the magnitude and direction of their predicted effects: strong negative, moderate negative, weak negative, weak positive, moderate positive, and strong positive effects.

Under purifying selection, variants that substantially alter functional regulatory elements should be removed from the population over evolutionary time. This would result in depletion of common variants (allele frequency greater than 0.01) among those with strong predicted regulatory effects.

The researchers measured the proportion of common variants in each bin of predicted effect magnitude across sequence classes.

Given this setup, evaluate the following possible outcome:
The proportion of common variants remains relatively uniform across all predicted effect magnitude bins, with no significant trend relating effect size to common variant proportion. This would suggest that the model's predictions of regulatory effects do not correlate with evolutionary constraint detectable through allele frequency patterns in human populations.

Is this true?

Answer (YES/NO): NO